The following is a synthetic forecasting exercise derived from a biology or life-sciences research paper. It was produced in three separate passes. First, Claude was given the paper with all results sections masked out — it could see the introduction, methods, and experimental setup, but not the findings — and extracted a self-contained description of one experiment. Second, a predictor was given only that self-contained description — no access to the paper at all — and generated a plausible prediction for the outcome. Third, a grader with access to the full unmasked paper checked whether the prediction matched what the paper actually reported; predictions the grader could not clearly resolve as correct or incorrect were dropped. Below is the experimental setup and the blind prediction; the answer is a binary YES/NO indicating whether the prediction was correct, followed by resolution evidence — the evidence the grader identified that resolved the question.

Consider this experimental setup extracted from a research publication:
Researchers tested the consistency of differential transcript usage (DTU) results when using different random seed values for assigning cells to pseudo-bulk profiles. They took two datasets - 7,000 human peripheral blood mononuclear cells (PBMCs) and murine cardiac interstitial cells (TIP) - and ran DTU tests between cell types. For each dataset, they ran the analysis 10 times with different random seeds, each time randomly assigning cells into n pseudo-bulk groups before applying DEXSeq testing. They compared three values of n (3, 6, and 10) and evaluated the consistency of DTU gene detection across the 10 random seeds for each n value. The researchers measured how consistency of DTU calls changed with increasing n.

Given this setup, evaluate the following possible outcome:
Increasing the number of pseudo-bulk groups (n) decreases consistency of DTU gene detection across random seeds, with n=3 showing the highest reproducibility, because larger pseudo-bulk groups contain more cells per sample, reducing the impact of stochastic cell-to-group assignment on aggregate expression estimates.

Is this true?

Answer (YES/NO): NO